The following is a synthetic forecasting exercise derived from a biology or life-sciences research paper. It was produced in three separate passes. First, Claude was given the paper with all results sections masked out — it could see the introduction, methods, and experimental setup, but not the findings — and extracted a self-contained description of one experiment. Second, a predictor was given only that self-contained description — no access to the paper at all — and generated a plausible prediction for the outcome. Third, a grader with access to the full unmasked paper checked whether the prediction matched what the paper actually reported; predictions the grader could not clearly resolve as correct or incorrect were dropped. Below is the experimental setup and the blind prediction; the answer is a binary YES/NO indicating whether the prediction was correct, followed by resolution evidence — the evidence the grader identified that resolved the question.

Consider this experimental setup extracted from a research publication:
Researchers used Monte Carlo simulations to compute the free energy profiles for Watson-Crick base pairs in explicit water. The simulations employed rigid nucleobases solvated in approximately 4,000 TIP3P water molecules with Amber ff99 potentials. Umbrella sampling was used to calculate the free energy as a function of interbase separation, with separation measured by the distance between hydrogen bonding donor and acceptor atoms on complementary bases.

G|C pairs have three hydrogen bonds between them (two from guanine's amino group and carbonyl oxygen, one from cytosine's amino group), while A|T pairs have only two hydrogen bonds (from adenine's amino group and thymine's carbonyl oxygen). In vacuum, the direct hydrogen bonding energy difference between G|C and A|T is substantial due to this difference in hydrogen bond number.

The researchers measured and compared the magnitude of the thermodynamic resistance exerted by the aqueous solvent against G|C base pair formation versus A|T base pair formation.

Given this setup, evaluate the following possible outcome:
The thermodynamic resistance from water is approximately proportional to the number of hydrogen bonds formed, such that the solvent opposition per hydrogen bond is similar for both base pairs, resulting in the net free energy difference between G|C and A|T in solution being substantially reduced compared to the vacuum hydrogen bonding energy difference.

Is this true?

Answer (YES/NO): NO